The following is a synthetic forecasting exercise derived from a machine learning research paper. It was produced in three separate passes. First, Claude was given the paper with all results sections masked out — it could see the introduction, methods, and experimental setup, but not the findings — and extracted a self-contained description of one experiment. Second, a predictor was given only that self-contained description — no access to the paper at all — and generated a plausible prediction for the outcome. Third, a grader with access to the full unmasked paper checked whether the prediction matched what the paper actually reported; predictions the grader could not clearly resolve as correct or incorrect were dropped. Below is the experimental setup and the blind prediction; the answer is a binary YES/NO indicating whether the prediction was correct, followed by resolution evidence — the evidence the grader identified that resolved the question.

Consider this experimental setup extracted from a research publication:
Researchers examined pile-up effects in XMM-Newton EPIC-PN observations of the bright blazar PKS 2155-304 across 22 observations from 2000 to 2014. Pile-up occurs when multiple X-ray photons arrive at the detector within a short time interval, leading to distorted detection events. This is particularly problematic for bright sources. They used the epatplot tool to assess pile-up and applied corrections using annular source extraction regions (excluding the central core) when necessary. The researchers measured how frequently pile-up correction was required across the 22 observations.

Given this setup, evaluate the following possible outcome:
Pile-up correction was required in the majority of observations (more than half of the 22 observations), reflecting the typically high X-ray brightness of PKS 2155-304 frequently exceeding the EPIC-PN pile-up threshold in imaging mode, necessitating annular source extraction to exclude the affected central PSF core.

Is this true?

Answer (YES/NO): YES